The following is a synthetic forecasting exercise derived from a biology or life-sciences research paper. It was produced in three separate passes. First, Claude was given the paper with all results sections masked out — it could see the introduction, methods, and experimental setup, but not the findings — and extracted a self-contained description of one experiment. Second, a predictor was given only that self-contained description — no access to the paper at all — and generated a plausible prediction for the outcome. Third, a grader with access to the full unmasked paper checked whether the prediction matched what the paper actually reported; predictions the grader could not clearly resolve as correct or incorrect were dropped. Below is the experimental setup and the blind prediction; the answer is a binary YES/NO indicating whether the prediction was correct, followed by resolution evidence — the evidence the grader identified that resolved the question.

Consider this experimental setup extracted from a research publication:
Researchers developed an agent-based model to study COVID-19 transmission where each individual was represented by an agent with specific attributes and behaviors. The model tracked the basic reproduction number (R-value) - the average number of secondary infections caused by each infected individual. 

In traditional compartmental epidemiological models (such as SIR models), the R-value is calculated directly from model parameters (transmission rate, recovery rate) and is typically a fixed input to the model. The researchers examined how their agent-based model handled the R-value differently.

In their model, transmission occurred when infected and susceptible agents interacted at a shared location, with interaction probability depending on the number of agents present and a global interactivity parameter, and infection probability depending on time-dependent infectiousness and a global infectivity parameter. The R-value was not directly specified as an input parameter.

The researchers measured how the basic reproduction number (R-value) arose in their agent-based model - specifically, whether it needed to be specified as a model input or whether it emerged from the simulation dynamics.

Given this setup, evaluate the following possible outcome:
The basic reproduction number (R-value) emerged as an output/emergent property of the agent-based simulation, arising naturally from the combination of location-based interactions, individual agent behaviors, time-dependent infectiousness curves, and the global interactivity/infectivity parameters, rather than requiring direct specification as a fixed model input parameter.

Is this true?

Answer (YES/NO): YES